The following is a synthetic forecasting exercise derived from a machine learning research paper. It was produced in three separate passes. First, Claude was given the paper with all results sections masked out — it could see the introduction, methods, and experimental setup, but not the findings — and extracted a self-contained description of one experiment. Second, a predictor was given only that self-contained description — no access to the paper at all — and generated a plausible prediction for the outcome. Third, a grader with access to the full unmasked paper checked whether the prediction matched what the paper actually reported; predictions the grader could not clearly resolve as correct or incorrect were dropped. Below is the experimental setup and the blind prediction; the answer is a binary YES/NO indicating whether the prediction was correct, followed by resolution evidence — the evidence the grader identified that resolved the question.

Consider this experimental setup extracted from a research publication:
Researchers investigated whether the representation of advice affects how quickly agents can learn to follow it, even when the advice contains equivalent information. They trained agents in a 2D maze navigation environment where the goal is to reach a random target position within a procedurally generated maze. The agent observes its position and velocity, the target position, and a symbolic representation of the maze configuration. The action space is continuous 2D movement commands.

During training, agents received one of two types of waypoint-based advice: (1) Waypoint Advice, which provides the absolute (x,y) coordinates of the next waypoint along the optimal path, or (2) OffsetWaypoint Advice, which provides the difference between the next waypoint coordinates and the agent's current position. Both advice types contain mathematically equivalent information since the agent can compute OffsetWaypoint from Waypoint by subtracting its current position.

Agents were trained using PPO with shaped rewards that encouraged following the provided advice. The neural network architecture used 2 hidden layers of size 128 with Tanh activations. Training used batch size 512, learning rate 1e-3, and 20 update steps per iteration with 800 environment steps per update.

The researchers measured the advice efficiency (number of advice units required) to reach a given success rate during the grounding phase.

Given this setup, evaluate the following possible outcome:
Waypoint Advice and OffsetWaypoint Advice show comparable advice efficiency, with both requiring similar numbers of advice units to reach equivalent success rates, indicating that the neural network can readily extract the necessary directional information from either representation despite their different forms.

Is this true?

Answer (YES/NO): NO